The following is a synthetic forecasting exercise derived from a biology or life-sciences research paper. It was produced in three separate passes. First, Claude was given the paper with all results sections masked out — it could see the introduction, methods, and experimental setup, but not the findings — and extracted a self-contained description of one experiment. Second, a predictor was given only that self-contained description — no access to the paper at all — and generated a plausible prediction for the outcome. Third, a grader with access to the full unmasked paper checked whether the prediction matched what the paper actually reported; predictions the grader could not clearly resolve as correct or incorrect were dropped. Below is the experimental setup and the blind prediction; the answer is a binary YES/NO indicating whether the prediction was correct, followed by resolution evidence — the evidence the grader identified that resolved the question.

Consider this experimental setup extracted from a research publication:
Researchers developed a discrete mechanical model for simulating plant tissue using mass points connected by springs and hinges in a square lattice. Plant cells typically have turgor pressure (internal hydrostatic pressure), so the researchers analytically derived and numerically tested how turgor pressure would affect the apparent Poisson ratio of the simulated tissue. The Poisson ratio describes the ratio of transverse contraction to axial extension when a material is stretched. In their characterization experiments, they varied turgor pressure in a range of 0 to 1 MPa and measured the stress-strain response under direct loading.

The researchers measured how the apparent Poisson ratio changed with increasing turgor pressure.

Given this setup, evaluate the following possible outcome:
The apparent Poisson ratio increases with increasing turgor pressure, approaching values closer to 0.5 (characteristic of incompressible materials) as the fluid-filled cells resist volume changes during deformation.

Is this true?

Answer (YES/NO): NO